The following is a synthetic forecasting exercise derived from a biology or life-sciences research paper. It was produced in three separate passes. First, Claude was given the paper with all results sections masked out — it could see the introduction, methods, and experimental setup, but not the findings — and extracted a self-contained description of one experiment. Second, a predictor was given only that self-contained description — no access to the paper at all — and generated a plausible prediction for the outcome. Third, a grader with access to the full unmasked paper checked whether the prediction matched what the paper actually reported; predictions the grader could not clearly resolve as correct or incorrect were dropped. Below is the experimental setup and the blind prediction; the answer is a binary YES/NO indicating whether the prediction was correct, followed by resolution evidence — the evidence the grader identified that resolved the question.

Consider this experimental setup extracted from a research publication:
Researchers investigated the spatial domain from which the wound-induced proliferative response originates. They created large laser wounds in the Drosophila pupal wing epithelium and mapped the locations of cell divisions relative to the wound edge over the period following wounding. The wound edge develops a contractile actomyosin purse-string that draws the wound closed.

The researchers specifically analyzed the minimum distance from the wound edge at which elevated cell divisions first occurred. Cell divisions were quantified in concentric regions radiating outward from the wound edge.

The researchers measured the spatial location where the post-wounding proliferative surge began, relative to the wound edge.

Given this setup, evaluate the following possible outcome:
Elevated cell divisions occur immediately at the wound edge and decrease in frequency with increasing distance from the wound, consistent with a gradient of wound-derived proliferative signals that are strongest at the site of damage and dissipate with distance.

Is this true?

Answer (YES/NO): NO